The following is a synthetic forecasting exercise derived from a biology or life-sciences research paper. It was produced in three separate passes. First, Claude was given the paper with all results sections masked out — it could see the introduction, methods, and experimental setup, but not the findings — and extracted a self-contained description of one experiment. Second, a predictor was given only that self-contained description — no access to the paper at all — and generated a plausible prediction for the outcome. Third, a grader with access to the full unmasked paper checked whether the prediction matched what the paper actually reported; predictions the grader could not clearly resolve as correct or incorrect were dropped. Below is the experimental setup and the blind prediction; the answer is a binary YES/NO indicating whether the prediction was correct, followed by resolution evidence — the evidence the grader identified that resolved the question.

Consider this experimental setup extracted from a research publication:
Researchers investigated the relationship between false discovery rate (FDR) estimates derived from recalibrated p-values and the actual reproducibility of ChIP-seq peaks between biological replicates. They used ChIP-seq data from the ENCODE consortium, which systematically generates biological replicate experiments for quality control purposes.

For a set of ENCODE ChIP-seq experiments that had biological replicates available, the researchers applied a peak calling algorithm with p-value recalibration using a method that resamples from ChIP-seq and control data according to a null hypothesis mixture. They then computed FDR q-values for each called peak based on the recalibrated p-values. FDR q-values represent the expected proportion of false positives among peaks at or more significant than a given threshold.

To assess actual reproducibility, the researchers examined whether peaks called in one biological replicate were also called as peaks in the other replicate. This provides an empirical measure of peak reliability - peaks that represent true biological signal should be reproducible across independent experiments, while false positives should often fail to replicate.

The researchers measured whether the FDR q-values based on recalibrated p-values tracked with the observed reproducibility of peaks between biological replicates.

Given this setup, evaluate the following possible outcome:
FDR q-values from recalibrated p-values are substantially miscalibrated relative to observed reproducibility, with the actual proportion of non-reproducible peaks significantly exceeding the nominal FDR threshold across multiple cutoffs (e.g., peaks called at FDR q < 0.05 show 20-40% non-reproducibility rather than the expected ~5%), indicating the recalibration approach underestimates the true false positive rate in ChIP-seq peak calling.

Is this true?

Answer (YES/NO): NO